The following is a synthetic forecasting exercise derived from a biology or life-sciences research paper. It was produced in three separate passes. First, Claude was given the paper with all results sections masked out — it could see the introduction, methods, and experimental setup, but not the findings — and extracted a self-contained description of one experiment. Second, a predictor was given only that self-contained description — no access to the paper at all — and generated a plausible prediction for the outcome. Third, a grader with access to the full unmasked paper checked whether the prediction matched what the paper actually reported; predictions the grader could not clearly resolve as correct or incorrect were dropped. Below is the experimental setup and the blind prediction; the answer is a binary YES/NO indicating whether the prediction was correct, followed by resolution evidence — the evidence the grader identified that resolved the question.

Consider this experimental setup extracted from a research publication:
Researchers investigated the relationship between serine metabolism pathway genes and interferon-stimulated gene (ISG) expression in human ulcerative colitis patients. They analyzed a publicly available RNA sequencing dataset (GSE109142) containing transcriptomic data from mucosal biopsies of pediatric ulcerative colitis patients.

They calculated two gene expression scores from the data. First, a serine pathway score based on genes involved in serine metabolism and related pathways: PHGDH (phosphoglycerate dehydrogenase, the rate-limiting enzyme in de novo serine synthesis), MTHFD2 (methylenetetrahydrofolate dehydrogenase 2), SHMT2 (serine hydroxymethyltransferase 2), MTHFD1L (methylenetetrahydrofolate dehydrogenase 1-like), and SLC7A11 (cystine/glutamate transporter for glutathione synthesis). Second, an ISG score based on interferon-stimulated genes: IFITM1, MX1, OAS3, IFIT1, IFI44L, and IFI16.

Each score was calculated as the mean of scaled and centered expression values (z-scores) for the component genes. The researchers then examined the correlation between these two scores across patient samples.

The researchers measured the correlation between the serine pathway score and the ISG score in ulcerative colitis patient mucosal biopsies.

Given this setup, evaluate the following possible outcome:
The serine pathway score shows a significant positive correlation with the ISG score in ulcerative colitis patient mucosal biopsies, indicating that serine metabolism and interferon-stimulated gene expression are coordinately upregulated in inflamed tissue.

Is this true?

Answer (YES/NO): YES